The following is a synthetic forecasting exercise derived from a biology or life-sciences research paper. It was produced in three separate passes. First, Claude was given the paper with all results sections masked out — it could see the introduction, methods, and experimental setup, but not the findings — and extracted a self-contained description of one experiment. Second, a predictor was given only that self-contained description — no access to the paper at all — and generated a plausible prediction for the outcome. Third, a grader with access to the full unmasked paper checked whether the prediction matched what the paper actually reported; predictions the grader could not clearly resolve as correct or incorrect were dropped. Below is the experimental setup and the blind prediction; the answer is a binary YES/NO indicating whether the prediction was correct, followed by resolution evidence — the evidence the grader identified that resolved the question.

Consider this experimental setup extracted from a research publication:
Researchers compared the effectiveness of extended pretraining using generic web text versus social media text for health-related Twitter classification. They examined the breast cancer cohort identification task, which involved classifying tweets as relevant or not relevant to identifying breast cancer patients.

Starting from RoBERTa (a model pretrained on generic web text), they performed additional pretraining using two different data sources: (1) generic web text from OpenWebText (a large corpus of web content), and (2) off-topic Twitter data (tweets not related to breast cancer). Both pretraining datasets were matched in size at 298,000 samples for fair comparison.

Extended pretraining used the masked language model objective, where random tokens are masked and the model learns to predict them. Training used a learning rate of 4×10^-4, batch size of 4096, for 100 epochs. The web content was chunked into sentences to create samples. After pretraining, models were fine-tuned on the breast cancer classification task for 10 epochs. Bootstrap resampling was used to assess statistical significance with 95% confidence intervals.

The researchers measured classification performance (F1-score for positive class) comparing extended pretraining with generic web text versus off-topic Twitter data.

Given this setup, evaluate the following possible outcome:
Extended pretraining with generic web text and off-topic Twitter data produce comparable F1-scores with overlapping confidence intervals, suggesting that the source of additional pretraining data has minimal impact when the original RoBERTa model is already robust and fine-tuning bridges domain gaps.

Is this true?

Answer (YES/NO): YES